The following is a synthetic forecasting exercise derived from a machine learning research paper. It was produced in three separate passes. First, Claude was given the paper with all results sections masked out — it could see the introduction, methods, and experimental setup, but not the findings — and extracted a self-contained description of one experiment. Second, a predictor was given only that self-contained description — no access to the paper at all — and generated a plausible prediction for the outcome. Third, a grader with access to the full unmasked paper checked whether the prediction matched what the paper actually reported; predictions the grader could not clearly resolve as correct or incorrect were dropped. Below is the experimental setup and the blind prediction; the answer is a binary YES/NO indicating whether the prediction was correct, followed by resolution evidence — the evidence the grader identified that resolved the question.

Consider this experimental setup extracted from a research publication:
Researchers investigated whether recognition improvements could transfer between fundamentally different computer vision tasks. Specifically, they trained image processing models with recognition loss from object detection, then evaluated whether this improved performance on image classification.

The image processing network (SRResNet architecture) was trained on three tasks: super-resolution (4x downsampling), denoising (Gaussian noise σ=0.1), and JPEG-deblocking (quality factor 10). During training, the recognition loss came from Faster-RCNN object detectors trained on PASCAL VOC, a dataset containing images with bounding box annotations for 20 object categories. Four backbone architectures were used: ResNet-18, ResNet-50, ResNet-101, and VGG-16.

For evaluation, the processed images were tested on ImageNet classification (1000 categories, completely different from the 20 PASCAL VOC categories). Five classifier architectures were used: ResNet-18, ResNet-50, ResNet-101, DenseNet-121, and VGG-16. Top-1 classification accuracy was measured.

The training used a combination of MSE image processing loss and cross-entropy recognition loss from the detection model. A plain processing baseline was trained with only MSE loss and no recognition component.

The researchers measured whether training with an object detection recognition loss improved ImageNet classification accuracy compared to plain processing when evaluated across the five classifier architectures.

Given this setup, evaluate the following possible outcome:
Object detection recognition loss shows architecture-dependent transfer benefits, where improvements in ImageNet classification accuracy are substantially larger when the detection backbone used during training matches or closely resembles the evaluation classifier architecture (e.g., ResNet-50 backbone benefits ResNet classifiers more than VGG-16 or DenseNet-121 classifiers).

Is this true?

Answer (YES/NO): NO